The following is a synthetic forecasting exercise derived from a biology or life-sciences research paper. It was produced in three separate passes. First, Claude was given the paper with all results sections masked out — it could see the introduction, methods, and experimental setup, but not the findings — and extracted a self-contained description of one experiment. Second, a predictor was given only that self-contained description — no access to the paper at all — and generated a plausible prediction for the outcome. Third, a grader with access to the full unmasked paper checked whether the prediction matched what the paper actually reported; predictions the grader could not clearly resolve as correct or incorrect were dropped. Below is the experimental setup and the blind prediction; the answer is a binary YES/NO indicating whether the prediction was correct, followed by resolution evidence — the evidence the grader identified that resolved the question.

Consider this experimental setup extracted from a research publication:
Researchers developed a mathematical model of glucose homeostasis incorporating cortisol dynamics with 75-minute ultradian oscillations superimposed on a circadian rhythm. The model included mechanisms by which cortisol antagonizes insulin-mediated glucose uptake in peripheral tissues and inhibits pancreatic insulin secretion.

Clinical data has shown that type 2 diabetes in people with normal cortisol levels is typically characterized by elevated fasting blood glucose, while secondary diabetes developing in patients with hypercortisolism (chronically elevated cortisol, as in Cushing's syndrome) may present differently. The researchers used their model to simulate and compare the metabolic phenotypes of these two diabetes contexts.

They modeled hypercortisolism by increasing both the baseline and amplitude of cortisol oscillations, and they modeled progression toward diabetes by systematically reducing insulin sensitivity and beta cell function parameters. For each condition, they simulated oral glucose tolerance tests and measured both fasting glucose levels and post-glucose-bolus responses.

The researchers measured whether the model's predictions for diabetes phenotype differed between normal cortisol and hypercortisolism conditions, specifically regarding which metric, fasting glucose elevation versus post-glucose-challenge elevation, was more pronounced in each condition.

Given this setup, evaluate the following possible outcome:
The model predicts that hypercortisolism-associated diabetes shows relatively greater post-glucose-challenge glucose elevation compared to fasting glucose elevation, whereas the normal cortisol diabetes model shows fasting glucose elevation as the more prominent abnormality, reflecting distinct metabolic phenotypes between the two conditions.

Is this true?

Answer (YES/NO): YES